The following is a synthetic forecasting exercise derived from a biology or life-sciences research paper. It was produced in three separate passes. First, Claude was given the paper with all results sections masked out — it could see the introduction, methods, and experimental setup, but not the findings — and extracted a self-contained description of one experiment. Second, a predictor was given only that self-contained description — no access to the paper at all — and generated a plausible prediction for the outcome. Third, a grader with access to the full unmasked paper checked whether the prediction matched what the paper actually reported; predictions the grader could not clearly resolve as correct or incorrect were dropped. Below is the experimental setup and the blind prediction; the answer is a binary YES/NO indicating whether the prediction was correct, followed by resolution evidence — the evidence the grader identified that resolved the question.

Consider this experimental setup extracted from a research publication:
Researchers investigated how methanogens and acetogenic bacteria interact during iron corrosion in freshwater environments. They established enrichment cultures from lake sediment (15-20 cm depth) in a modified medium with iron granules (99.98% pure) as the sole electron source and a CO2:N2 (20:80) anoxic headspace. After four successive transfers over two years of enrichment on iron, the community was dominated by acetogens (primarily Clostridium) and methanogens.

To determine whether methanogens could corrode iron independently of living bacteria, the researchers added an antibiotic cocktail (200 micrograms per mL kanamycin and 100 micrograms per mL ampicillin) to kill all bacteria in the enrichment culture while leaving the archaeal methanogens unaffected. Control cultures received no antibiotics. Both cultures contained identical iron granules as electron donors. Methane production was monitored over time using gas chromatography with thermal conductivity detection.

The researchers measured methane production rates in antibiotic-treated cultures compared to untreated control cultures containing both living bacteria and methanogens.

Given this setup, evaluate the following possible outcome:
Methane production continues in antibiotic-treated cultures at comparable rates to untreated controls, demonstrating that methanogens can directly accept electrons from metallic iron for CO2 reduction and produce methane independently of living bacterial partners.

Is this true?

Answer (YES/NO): NO